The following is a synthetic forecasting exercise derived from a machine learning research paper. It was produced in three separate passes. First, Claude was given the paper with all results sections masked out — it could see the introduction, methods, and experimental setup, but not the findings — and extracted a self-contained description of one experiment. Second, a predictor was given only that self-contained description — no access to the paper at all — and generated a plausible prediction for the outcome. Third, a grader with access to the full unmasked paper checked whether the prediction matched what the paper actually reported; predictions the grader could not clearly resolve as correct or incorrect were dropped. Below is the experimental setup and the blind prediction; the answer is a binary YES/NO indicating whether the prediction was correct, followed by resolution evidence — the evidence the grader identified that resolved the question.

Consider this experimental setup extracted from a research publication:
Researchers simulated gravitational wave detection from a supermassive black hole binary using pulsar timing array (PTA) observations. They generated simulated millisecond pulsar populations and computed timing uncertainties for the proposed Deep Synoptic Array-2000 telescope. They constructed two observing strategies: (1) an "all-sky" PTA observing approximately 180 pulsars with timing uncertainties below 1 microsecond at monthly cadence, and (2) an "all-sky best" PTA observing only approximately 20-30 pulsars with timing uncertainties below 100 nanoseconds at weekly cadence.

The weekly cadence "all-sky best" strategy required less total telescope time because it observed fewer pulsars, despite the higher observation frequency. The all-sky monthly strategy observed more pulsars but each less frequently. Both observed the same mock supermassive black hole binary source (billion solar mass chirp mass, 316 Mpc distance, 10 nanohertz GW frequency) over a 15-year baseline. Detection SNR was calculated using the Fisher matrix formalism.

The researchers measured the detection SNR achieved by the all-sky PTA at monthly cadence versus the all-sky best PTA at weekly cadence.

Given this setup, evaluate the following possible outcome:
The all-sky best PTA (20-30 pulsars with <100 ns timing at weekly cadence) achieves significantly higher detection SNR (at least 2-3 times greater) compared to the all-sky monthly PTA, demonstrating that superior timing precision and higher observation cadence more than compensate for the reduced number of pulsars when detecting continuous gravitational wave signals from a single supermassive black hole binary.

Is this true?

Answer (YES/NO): NO